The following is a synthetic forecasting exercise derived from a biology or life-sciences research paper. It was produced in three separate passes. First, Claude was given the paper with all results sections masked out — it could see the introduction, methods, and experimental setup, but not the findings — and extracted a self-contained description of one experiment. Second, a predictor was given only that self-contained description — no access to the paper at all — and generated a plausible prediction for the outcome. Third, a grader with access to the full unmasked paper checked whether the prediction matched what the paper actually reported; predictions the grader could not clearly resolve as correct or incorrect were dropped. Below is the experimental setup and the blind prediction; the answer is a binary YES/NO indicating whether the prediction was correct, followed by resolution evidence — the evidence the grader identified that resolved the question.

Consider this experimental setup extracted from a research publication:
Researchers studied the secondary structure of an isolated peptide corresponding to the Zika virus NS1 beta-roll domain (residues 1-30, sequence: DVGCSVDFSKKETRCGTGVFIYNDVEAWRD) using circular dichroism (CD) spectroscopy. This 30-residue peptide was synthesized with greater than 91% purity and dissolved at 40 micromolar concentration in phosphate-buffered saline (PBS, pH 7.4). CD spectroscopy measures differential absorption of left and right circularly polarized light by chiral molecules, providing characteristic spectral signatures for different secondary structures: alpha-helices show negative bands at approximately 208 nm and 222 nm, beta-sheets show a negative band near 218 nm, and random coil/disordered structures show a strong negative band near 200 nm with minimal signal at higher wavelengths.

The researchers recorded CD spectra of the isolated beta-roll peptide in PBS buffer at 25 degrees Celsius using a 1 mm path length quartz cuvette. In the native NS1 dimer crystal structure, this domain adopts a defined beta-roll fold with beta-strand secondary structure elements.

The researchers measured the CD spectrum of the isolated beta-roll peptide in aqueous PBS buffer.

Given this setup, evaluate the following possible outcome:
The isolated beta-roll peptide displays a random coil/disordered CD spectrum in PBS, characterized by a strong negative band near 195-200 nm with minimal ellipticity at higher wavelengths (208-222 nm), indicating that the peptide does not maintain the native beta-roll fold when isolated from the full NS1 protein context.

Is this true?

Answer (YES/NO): YES